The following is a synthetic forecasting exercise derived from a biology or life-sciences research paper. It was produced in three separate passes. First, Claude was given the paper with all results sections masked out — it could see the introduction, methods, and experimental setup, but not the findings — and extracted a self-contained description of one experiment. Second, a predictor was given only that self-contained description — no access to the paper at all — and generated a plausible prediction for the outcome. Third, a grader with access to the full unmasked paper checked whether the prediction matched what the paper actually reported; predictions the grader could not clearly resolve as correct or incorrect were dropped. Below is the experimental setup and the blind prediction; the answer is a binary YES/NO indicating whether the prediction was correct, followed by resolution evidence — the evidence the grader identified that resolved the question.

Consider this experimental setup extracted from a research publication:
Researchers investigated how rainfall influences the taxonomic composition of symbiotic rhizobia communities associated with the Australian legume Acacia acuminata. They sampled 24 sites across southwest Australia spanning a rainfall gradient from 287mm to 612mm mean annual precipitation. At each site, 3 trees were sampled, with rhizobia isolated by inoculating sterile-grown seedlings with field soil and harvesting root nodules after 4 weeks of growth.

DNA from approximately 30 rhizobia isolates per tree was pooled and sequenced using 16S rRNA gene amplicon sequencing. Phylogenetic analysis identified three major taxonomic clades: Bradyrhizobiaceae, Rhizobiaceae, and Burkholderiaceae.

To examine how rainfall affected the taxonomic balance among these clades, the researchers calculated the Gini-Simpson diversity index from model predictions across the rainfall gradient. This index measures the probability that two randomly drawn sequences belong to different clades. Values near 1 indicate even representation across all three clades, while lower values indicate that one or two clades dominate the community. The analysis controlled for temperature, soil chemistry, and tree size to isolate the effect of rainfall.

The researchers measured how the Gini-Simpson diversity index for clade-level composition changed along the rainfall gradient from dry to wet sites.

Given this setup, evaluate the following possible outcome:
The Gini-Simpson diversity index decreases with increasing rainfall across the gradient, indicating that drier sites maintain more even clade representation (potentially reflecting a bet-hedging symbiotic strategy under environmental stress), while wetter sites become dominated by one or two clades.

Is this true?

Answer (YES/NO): YES